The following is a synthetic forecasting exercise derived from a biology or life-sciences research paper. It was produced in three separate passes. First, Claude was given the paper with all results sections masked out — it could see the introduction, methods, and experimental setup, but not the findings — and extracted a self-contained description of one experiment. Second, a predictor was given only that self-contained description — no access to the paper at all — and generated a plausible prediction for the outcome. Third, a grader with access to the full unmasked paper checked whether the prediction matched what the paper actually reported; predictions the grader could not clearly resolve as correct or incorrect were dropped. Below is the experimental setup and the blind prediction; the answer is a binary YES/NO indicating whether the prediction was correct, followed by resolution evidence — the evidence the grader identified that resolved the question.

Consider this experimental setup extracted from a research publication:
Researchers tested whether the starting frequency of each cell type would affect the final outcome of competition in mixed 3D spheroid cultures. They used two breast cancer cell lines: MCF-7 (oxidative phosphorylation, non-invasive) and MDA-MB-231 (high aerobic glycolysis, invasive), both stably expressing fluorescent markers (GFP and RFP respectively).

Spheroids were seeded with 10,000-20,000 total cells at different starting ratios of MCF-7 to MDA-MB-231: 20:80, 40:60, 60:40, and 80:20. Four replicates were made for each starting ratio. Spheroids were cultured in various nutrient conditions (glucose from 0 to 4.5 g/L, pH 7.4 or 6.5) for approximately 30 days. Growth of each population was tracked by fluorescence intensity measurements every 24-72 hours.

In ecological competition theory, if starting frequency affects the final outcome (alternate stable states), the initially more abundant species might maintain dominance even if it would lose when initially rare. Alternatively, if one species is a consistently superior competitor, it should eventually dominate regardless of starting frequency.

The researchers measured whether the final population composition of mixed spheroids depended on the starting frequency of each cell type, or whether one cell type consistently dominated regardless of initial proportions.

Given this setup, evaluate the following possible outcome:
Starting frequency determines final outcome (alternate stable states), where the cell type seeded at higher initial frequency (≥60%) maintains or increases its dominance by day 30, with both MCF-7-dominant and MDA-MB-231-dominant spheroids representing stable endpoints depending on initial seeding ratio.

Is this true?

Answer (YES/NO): NO